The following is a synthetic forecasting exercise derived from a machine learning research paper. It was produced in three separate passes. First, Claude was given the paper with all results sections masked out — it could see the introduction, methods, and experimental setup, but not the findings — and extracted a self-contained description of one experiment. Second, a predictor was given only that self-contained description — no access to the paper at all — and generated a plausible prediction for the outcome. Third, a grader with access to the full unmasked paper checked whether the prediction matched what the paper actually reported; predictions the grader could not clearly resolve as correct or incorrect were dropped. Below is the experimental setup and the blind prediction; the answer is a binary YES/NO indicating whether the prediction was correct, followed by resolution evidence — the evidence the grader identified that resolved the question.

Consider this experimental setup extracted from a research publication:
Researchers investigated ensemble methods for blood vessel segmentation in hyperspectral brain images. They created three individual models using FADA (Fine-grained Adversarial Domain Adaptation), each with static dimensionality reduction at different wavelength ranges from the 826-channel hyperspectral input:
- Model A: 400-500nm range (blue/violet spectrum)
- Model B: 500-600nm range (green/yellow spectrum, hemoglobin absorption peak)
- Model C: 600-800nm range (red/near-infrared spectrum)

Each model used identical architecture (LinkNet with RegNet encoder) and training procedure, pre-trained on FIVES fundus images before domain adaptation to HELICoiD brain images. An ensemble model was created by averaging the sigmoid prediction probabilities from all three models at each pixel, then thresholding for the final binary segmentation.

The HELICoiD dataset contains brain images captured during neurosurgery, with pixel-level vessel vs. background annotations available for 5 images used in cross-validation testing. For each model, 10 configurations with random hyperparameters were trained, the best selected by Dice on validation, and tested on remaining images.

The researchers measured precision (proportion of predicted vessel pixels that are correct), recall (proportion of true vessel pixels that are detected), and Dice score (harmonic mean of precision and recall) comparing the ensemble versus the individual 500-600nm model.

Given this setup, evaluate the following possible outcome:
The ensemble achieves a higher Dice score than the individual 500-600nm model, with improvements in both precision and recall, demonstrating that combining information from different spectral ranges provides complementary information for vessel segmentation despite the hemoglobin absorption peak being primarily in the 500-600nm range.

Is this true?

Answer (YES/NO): NO